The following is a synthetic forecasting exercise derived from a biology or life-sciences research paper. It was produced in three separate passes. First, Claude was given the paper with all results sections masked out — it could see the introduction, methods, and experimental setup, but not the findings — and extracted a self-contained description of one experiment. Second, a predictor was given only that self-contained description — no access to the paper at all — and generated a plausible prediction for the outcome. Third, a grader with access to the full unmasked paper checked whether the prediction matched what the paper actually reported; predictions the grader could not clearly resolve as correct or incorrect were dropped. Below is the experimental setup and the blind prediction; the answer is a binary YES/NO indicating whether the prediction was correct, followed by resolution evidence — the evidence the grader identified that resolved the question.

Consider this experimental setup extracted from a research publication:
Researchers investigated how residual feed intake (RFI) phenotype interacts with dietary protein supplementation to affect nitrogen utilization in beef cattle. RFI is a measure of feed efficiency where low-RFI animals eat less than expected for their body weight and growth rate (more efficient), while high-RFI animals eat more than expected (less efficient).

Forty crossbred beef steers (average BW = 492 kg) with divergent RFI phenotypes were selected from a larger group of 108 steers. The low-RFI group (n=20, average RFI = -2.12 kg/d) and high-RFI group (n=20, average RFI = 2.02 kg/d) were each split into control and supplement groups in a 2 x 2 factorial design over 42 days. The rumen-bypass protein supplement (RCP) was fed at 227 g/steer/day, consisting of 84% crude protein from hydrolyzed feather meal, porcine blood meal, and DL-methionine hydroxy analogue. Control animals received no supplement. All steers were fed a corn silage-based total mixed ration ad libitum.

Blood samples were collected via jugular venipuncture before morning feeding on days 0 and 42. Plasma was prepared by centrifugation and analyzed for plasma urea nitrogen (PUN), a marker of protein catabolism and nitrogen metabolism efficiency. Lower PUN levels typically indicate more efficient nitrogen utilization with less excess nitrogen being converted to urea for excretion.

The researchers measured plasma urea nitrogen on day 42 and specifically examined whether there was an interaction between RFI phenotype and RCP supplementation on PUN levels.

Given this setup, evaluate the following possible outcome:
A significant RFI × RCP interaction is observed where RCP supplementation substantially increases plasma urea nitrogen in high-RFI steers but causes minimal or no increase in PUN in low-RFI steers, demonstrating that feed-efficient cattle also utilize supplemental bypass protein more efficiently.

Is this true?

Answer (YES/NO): NO